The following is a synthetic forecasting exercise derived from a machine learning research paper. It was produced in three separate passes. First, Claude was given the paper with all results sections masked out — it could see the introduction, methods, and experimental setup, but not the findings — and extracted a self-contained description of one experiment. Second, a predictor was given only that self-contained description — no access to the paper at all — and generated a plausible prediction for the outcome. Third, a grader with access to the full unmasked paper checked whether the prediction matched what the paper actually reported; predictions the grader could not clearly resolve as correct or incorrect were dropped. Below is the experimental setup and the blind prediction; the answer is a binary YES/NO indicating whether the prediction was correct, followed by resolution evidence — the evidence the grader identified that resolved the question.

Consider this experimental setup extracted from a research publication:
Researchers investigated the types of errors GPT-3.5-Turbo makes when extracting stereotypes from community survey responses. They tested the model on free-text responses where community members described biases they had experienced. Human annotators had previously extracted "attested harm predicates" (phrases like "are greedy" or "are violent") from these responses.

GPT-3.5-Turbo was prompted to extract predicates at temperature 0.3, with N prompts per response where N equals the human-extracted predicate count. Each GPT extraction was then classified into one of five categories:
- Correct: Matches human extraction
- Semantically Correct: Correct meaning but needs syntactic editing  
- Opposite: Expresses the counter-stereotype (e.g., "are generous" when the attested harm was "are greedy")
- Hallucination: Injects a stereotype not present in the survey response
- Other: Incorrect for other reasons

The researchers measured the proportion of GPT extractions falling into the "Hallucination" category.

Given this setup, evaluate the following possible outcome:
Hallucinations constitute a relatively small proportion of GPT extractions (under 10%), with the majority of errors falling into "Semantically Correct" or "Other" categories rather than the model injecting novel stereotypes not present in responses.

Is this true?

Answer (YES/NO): NO